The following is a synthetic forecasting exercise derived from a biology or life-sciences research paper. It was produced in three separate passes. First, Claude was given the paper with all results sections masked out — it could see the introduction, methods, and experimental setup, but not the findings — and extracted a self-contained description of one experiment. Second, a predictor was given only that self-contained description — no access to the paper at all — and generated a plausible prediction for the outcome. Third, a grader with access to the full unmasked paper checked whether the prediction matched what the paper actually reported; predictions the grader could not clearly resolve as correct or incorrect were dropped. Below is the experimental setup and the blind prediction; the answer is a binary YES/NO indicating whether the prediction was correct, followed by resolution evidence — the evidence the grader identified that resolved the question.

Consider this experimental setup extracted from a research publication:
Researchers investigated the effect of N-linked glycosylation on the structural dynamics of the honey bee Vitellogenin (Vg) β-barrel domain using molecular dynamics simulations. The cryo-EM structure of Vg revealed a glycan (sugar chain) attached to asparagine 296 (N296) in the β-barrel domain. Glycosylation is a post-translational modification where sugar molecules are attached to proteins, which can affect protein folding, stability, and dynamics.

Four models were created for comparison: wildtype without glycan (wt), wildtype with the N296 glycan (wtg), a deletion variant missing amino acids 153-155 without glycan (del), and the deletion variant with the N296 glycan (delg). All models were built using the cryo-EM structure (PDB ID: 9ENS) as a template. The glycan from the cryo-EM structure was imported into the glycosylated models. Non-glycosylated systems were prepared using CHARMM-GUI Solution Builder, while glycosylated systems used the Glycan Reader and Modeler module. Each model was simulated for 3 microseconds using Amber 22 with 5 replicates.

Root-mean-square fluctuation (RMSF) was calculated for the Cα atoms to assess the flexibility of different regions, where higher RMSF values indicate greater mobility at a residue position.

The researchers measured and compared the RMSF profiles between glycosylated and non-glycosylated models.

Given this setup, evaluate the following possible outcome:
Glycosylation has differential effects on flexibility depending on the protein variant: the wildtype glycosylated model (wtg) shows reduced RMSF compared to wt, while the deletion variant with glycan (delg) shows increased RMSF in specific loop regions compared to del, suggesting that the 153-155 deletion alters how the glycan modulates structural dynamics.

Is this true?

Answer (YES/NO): NO